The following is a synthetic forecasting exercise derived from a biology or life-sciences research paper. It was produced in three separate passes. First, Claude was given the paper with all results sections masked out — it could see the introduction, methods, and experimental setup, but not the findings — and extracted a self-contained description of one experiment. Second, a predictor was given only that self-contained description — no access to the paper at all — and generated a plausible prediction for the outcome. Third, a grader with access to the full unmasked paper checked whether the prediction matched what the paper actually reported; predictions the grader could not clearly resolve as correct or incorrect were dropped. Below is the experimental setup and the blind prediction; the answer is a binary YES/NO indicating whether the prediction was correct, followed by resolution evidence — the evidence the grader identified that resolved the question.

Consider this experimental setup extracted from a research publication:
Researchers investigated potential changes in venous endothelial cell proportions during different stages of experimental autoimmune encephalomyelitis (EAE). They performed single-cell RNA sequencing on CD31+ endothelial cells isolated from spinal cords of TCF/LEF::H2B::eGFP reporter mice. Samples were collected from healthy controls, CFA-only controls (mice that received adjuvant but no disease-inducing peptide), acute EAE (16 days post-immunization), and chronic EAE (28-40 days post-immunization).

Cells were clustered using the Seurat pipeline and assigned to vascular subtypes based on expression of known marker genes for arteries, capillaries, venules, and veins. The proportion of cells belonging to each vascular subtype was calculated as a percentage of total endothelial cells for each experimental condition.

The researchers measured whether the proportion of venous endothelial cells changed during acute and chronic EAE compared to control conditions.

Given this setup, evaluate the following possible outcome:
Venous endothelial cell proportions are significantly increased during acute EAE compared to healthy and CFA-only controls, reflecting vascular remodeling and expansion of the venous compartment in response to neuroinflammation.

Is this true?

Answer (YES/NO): NO